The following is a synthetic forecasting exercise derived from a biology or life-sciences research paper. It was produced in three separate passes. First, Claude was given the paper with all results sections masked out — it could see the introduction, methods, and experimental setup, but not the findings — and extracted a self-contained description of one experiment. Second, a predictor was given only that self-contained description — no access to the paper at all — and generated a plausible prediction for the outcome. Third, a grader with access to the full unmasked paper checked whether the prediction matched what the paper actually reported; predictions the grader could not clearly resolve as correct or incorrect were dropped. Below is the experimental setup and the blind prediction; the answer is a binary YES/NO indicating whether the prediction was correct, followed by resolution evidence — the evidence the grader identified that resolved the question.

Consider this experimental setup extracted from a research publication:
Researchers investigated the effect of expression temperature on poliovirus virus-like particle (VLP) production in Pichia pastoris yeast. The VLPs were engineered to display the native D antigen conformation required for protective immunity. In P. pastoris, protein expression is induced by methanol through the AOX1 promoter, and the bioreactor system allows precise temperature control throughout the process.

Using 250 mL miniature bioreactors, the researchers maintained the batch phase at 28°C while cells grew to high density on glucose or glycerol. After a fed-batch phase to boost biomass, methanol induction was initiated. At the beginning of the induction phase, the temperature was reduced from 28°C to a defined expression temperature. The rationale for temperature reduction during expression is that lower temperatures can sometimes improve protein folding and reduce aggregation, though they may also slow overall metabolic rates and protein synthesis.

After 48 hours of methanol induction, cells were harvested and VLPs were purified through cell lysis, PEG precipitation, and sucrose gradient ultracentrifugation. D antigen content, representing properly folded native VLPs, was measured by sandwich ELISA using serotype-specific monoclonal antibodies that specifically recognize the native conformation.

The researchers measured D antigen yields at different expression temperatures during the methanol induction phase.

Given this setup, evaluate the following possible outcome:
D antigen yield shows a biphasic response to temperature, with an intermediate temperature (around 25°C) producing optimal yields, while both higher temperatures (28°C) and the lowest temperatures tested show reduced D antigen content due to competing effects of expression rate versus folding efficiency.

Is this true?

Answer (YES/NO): NO